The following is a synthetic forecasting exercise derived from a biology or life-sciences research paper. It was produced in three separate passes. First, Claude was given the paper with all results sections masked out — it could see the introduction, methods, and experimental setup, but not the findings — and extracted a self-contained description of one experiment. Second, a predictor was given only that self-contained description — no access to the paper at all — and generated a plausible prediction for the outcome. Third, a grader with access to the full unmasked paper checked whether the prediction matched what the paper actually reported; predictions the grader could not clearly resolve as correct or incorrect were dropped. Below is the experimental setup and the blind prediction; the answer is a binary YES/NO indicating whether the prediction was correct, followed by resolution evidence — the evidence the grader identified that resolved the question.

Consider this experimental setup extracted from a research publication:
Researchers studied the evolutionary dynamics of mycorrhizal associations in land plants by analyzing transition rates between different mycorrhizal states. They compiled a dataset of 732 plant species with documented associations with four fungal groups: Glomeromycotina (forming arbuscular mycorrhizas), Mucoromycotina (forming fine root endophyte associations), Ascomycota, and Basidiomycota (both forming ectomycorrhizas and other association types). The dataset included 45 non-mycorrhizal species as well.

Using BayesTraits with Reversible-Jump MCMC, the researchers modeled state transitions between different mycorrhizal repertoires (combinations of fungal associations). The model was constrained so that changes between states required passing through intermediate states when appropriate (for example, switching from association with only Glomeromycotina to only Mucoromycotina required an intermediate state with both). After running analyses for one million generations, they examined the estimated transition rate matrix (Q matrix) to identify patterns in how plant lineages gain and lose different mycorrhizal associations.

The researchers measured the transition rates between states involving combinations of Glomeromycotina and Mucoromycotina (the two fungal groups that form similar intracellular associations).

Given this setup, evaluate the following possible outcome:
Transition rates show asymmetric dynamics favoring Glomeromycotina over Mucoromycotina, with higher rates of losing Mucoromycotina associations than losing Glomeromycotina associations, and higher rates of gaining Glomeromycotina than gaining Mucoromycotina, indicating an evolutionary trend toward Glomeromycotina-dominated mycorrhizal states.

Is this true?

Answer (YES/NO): NO